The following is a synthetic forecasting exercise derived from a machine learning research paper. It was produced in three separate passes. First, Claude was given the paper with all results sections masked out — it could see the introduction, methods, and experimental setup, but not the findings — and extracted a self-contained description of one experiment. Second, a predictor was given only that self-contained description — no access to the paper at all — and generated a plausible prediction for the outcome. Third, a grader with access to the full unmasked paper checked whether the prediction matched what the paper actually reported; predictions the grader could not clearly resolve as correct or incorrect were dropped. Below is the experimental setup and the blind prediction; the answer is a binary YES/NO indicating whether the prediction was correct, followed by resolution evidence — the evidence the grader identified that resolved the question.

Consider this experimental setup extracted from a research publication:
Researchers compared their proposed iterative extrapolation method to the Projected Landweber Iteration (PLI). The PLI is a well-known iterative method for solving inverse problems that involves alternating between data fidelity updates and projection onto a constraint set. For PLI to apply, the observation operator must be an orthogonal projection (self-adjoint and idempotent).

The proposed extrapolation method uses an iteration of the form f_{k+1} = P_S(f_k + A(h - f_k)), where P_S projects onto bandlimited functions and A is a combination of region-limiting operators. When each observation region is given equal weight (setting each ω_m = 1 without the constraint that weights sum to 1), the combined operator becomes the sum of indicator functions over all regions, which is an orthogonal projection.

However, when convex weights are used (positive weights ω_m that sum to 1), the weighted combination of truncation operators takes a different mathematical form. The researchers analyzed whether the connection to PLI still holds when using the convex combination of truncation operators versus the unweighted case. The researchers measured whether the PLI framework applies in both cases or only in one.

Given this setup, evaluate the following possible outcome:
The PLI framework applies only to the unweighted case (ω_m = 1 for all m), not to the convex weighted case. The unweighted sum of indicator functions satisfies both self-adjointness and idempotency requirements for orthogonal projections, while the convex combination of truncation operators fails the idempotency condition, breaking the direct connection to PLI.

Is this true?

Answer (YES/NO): YES